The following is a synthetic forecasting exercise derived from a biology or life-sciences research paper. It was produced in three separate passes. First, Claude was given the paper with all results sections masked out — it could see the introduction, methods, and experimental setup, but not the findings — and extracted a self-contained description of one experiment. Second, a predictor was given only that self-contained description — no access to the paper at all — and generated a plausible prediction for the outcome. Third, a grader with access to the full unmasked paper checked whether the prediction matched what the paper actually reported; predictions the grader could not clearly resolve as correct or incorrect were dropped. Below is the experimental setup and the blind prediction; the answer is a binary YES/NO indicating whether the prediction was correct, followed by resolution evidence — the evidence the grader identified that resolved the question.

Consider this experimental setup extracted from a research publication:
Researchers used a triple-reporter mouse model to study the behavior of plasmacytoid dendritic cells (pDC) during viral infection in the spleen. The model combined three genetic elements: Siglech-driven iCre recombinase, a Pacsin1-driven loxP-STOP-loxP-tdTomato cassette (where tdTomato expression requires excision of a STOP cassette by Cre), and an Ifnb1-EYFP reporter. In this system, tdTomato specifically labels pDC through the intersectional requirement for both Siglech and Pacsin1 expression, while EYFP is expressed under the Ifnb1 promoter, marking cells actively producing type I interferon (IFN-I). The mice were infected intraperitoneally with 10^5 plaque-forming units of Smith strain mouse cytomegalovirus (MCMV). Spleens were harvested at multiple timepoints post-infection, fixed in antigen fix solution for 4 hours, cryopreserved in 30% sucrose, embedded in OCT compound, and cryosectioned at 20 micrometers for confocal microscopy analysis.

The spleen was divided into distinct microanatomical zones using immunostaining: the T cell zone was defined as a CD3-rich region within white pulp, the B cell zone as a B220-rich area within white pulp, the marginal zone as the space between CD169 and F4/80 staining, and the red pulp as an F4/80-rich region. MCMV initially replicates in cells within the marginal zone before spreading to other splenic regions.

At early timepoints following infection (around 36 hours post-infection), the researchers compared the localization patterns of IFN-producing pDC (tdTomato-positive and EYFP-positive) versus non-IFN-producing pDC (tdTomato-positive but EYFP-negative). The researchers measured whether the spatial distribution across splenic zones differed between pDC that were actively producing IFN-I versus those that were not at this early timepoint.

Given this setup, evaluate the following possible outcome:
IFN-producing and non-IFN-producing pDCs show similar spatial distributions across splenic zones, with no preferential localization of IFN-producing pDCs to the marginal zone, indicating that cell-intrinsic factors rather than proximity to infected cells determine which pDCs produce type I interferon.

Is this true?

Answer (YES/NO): NO